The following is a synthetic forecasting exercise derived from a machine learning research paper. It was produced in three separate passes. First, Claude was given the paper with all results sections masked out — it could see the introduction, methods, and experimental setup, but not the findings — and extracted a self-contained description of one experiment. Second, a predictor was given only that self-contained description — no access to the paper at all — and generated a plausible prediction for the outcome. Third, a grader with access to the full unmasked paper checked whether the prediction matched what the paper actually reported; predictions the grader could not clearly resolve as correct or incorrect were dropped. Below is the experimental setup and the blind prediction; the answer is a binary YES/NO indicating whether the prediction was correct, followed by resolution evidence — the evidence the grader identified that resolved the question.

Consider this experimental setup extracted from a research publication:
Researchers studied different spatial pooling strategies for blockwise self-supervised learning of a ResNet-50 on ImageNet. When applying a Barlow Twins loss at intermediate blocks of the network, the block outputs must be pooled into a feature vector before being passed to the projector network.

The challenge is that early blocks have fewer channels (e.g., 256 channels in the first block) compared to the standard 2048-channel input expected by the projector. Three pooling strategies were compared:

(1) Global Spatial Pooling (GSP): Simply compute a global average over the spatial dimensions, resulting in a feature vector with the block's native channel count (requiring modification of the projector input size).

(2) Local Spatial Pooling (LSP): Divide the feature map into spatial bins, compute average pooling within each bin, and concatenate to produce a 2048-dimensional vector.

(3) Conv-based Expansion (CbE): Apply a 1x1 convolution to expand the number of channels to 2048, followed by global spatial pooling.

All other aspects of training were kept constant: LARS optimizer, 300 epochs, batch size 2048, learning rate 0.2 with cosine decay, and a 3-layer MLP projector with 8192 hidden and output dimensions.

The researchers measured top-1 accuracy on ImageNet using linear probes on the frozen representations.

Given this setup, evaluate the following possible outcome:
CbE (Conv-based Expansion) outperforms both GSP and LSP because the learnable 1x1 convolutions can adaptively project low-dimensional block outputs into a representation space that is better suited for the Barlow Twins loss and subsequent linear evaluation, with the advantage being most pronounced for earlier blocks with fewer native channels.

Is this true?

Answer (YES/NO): NO